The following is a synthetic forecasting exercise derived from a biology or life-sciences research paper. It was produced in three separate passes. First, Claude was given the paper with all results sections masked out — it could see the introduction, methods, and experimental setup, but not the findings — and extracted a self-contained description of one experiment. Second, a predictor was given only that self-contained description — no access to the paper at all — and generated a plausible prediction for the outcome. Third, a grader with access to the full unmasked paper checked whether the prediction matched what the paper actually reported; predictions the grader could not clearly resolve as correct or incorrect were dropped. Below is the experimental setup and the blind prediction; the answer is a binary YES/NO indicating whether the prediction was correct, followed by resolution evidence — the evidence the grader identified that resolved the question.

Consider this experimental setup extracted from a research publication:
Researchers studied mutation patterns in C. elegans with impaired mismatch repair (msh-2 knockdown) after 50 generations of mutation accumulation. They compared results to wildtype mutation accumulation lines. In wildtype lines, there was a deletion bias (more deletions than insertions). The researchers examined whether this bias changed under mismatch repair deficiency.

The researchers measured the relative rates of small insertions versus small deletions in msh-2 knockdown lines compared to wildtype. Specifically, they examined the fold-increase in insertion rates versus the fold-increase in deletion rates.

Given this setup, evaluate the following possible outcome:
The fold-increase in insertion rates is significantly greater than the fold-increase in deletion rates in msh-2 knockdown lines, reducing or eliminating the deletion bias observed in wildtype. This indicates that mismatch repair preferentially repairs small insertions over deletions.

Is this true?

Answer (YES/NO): YES